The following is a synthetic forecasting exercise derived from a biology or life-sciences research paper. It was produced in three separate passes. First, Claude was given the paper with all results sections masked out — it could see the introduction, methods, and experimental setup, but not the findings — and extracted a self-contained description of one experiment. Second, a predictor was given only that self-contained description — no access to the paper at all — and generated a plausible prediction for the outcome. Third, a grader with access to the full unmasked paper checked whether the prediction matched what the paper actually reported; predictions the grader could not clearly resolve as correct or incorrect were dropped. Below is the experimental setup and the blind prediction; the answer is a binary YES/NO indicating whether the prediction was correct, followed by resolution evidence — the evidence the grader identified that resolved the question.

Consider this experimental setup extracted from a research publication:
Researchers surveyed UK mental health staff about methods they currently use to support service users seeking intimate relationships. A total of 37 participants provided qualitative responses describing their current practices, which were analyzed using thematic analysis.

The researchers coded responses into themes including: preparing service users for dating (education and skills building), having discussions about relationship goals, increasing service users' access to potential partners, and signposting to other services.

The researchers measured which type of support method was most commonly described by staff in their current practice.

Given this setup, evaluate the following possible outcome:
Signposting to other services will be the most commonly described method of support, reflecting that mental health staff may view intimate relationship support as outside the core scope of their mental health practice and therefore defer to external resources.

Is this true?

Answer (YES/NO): NO